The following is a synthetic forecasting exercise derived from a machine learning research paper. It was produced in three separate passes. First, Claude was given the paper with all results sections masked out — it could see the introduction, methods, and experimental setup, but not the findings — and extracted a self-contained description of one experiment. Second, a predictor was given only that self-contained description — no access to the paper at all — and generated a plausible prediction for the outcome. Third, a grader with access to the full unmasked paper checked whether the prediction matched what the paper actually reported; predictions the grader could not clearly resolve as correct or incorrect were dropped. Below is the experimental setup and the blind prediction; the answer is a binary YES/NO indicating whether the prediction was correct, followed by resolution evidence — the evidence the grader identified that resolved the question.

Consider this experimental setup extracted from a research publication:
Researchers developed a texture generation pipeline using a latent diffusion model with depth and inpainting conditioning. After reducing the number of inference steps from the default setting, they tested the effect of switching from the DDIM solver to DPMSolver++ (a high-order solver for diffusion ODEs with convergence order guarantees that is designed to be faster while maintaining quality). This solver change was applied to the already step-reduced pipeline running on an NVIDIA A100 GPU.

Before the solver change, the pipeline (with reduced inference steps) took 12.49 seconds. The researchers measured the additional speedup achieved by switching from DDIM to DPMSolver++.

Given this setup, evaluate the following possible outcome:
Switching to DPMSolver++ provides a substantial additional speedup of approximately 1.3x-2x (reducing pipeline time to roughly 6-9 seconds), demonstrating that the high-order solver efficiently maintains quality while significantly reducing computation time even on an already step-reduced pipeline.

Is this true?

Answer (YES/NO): NO